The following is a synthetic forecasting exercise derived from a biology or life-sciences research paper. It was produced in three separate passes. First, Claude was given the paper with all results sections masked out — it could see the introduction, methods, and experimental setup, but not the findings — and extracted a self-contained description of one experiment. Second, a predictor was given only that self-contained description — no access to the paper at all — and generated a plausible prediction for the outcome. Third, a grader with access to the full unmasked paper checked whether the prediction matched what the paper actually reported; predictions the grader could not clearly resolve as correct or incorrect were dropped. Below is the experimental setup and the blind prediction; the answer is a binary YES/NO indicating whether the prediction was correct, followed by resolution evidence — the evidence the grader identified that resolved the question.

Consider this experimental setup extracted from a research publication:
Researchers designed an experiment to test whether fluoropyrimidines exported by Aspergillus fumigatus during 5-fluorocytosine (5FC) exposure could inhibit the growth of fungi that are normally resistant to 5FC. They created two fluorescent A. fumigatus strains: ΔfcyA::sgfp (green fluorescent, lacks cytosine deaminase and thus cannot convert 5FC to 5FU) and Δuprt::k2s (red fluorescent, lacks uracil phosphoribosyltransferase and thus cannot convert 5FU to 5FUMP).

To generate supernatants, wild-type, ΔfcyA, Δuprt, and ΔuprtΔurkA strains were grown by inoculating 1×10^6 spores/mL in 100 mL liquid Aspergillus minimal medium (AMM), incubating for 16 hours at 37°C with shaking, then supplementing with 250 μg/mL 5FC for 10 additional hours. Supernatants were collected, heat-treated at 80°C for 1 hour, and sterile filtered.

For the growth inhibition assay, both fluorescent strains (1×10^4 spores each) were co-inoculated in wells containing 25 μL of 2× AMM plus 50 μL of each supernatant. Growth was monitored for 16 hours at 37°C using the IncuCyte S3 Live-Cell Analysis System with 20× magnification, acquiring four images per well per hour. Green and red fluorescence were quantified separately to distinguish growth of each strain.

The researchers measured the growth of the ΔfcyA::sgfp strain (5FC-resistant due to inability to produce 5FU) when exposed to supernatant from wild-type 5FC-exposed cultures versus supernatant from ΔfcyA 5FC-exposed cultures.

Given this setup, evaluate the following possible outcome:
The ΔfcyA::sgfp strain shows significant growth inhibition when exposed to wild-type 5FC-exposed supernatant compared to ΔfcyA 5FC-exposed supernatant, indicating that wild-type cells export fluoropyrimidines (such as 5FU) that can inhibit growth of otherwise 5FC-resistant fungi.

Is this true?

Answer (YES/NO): YES